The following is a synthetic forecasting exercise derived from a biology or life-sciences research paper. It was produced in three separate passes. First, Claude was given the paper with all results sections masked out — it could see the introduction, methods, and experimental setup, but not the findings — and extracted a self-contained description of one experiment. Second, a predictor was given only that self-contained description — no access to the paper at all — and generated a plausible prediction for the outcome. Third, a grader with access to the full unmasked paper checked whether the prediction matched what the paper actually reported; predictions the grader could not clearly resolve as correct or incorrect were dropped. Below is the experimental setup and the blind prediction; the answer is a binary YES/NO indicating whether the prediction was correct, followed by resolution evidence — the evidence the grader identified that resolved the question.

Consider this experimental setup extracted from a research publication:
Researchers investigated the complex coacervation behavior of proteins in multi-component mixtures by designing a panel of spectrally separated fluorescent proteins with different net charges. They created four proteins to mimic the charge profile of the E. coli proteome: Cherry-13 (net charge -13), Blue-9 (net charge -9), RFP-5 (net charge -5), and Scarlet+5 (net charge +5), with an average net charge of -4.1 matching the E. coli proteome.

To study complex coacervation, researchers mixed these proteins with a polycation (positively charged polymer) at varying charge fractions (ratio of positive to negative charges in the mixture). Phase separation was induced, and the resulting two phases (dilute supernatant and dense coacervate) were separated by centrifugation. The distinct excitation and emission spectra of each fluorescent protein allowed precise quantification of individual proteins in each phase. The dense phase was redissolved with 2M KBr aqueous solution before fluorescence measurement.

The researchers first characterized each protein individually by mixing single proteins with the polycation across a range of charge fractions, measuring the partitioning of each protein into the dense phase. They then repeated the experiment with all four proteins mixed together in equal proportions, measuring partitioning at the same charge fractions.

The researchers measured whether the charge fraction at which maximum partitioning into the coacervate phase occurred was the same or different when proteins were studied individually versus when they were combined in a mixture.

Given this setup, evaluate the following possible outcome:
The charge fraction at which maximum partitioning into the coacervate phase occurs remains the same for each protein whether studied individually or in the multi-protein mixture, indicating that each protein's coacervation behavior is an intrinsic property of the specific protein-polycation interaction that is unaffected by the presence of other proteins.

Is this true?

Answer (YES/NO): NO